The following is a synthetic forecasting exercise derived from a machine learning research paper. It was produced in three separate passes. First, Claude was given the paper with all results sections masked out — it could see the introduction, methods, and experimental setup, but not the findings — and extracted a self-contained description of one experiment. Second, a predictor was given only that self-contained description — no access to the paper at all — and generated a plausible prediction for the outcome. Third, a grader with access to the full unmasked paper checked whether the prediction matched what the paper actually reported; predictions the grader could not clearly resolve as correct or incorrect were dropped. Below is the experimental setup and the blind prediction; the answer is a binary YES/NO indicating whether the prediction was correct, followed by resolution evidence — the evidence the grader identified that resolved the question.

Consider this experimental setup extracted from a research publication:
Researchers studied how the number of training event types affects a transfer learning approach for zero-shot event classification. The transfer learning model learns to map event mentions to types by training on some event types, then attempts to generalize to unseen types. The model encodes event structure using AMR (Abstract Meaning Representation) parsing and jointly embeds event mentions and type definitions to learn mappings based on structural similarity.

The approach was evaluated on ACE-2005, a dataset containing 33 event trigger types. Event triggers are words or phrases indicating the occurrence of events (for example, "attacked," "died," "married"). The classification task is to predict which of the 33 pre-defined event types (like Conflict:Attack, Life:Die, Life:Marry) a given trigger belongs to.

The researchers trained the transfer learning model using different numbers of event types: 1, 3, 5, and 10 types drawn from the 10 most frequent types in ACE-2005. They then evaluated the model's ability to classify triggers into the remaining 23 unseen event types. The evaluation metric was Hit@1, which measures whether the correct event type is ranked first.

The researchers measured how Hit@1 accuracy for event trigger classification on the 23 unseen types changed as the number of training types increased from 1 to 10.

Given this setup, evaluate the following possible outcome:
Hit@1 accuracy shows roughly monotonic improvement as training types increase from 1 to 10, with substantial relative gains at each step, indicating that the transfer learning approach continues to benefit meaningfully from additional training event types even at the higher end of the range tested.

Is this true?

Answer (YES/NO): YES